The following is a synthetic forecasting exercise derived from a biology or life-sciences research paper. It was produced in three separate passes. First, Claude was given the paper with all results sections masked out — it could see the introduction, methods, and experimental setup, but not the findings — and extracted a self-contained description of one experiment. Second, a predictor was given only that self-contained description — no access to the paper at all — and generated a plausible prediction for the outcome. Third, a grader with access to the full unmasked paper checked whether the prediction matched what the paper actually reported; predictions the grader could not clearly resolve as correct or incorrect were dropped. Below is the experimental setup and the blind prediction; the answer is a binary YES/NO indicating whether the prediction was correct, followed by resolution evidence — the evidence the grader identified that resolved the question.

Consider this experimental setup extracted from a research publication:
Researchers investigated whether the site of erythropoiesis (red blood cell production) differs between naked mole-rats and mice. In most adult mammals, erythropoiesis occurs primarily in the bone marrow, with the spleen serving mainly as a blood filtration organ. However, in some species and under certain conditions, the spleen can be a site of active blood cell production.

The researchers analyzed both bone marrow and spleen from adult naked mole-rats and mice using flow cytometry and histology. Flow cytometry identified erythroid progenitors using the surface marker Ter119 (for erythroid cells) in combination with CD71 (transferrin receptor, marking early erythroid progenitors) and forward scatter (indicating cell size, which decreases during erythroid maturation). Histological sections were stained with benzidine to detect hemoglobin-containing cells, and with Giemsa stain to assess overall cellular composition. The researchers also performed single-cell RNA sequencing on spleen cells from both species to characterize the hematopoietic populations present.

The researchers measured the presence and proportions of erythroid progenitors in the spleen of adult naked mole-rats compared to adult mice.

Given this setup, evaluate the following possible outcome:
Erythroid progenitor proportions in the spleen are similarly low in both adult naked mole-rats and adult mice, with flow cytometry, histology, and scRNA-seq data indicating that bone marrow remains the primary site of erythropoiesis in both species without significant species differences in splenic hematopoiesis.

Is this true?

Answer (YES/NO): NO